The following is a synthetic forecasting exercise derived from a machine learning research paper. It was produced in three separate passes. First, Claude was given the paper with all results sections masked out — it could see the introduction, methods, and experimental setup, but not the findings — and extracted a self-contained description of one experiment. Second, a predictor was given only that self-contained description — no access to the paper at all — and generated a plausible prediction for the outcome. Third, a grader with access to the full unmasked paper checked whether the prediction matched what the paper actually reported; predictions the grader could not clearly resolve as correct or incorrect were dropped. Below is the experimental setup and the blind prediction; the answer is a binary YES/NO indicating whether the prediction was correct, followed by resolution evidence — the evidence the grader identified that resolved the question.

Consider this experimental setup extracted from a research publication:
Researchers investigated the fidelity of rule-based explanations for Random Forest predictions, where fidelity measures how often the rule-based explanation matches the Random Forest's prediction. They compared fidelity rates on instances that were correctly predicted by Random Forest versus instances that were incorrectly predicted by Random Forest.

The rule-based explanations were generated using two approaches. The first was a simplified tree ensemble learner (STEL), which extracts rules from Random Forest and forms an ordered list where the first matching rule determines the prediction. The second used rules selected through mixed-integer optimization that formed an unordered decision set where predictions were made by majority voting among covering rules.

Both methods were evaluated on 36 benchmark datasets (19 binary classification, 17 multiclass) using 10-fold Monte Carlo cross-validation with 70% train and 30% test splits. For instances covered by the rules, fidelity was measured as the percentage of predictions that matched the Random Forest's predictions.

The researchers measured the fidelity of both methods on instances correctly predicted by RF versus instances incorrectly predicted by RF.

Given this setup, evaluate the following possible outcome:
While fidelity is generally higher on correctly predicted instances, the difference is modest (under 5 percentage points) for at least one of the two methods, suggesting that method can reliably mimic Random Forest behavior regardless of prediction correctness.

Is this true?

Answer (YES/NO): NO